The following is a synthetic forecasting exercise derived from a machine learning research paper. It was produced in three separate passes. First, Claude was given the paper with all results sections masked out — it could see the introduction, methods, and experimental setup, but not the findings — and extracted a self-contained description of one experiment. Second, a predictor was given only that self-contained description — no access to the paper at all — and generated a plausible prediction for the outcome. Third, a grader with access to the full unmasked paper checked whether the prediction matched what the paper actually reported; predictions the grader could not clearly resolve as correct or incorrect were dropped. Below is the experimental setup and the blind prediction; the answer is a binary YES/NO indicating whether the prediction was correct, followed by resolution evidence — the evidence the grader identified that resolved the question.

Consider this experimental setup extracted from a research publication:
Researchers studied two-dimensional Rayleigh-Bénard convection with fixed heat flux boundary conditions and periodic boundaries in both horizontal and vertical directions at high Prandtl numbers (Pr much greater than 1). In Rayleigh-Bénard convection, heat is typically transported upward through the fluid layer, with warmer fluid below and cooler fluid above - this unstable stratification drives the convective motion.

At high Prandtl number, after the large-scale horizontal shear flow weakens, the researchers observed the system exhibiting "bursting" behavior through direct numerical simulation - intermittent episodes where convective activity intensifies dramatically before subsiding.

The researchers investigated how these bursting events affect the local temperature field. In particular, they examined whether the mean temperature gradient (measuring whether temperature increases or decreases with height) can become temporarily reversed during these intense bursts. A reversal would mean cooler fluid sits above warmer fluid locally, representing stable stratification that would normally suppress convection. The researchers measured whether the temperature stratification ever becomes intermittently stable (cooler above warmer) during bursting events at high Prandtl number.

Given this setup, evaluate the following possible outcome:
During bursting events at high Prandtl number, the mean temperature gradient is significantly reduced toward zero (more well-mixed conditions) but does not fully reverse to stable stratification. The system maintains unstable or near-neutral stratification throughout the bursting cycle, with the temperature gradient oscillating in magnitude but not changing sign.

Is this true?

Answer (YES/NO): NO